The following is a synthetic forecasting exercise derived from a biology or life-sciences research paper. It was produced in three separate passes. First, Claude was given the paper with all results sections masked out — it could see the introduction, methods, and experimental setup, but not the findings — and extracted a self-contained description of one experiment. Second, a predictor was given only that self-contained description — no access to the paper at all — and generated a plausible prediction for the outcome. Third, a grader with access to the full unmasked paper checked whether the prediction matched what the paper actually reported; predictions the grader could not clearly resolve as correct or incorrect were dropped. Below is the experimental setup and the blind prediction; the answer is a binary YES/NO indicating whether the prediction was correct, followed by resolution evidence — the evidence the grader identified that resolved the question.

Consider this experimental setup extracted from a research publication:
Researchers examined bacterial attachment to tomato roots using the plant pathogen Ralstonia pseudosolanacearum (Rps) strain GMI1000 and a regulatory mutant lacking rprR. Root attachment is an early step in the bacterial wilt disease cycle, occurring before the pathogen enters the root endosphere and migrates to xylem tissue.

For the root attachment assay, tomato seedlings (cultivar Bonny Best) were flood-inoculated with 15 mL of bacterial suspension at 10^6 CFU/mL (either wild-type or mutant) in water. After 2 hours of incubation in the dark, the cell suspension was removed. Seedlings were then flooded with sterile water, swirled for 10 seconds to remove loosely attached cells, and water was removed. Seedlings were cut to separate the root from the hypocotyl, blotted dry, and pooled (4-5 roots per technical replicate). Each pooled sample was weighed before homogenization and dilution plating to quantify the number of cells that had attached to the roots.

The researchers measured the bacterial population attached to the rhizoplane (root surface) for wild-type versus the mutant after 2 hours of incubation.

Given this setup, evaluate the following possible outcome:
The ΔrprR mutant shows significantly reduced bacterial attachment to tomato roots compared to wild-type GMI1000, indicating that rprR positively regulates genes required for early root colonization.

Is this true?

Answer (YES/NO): YES